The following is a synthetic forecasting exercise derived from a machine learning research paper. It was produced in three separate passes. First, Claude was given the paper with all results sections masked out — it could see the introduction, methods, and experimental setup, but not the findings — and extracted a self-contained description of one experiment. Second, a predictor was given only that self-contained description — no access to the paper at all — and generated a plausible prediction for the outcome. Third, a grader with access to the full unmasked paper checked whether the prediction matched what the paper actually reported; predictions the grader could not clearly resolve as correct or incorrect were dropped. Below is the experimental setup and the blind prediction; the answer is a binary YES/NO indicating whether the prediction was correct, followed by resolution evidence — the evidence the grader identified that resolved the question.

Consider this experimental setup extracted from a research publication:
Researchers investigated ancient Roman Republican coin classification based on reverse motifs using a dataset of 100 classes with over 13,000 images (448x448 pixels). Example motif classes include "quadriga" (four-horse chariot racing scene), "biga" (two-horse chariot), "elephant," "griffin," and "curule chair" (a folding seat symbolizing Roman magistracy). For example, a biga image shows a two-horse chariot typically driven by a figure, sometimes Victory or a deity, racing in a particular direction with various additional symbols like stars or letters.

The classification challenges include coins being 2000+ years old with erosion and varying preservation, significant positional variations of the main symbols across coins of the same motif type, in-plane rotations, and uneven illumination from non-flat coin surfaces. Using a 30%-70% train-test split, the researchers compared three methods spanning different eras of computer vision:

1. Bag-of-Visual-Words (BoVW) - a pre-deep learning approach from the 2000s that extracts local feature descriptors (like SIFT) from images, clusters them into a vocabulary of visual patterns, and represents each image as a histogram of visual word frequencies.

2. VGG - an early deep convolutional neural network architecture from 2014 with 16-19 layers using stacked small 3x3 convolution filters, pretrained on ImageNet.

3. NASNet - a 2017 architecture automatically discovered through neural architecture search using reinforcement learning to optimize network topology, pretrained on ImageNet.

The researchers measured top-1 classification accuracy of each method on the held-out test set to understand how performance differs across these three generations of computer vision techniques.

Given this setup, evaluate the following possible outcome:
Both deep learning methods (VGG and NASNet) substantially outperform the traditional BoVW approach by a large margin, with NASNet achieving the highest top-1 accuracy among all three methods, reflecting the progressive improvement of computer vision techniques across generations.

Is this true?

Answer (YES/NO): YES